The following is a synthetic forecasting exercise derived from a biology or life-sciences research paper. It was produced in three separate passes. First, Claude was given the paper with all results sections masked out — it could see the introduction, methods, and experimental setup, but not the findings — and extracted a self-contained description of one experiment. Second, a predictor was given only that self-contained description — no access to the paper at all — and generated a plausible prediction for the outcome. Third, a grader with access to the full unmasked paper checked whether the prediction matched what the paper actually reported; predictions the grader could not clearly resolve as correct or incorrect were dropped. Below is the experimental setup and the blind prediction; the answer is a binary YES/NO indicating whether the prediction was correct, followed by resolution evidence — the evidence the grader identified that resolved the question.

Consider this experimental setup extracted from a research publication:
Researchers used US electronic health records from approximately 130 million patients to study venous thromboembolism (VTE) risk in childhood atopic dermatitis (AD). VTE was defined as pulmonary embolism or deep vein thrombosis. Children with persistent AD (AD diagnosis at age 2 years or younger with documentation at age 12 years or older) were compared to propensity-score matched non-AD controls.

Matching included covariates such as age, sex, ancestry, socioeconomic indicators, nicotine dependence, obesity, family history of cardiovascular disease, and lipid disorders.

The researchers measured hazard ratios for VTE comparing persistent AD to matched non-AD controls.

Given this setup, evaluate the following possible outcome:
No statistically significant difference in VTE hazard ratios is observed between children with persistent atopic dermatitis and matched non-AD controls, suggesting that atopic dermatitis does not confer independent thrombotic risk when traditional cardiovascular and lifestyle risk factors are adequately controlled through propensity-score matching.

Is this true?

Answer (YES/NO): YES